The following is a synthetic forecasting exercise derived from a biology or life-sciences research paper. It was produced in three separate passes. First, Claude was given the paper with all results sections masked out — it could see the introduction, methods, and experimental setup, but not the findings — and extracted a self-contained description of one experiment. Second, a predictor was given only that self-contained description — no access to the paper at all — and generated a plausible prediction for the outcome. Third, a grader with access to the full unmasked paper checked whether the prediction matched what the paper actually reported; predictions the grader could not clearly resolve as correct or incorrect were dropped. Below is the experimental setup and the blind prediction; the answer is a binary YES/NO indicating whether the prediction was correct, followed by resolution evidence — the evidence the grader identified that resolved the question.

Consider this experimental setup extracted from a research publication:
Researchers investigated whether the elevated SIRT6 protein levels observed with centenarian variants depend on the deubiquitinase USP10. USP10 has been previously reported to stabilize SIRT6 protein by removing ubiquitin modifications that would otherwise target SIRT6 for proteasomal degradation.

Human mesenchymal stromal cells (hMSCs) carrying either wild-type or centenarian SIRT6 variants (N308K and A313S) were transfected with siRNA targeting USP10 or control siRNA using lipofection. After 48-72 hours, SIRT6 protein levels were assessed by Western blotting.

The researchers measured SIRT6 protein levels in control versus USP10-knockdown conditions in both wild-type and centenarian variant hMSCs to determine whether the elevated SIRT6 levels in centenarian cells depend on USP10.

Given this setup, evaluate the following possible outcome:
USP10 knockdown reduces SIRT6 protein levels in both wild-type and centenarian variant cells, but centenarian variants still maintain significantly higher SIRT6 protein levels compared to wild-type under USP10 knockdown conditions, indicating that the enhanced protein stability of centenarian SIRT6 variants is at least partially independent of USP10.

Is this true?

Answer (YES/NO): NO